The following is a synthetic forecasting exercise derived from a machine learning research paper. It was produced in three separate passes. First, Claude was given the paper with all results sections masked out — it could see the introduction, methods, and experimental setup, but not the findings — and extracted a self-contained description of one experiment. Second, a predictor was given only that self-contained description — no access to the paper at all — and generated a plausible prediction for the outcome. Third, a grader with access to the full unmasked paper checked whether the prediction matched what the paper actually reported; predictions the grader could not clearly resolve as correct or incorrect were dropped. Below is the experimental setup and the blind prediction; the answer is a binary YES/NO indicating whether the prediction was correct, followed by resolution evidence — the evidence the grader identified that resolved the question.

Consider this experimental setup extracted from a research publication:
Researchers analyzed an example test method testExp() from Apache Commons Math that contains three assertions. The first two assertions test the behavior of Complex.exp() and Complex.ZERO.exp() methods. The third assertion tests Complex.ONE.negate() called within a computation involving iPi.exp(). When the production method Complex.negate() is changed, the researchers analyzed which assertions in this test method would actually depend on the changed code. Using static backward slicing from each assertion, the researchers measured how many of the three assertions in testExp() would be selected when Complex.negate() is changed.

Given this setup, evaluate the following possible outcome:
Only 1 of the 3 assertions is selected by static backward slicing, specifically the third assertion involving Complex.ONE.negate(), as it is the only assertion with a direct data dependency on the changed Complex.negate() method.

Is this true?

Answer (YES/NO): YES